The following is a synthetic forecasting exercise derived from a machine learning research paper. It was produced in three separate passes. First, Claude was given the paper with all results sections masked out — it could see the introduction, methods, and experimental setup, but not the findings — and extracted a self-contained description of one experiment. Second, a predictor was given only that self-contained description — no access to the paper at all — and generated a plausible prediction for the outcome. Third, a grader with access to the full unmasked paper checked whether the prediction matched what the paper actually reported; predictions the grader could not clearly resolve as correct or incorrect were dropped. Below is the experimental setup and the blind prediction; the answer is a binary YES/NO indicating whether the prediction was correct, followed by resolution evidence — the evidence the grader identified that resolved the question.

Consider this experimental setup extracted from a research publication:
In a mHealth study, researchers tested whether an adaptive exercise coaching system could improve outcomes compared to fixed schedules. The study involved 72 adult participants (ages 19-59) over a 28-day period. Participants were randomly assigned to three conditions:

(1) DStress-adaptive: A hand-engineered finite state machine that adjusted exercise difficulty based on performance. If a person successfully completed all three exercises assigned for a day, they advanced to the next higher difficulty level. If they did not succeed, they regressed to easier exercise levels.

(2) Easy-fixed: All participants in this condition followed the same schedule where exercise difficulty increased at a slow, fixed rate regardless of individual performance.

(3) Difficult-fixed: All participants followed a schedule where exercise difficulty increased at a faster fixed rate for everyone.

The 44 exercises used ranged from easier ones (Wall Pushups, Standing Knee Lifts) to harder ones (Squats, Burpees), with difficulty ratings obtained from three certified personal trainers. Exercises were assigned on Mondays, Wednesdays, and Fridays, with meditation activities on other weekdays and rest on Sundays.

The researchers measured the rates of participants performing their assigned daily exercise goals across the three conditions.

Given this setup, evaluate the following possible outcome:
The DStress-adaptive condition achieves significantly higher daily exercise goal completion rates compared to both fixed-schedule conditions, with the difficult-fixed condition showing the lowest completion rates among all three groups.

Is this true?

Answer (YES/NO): NO